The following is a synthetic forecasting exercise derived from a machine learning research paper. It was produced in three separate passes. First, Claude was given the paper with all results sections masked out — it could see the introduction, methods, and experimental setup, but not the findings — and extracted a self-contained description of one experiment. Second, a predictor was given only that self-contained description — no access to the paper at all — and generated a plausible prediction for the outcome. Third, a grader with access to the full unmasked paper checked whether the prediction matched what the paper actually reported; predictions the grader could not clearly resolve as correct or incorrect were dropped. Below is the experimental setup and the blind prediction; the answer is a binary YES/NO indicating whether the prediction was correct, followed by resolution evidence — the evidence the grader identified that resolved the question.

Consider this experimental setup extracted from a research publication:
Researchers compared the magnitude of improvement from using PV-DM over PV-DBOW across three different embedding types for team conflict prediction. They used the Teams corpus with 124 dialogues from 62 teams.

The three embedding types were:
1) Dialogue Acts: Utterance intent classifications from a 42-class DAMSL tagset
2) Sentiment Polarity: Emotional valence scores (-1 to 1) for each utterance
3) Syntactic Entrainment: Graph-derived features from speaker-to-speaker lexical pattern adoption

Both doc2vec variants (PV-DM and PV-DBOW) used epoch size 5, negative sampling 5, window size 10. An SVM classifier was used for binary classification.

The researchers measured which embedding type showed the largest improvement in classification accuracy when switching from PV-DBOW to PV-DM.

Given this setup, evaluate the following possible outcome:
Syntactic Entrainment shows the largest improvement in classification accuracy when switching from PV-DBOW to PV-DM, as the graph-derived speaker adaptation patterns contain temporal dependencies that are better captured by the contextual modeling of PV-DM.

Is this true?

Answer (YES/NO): NO